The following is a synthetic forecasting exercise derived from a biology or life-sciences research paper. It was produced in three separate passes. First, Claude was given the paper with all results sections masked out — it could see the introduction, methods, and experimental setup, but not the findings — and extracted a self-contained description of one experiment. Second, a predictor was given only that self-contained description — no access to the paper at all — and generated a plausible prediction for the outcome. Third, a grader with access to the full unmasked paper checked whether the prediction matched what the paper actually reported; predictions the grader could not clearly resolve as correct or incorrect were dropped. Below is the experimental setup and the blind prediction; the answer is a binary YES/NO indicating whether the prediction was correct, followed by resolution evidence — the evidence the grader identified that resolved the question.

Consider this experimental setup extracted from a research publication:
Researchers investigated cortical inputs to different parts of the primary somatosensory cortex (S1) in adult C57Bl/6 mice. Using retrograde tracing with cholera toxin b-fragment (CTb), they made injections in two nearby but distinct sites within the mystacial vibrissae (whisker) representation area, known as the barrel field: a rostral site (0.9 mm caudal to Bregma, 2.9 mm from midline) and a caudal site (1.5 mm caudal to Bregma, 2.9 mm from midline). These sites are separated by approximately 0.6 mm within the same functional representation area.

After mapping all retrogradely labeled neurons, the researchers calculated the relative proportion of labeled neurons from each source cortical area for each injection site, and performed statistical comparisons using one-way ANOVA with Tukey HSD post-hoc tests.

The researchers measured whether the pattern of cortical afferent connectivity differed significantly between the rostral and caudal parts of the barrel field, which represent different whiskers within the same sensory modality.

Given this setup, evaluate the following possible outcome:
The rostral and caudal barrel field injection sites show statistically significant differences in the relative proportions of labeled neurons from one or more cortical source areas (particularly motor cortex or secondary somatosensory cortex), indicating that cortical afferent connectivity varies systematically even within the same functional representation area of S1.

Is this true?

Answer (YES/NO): NO